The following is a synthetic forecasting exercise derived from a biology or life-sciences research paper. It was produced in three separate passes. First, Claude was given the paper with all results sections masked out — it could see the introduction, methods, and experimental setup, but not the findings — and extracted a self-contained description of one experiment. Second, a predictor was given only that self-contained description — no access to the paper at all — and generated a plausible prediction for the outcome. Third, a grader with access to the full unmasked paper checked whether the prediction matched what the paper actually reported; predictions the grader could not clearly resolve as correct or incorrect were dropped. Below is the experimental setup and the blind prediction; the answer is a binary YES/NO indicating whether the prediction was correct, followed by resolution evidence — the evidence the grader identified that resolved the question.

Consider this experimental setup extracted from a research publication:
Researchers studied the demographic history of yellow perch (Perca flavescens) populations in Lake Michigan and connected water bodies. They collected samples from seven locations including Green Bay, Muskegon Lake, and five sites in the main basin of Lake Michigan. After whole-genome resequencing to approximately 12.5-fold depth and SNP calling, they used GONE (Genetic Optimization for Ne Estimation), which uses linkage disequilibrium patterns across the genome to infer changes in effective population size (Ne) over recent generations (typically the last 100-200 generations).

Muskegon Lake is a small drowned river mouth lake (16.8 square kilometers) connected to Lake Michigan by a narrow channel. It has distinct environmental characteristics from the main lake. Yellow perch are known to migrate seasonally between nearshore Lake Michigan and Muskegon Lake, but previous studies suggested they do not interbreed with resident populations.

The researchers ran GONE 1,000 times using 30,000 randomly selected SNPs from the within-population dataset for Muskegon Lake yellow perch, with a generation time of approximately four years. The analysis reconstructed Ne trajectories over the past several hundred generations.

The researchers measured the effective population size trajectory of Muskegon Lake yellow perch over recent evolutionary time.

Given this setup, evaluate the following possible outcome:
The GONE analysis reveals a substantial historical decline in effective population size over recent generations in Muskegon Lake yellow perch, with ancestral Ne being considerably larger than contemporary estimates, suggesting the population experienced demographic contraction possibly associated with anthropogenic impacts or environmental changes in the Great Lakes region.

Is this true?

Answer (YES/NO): NO